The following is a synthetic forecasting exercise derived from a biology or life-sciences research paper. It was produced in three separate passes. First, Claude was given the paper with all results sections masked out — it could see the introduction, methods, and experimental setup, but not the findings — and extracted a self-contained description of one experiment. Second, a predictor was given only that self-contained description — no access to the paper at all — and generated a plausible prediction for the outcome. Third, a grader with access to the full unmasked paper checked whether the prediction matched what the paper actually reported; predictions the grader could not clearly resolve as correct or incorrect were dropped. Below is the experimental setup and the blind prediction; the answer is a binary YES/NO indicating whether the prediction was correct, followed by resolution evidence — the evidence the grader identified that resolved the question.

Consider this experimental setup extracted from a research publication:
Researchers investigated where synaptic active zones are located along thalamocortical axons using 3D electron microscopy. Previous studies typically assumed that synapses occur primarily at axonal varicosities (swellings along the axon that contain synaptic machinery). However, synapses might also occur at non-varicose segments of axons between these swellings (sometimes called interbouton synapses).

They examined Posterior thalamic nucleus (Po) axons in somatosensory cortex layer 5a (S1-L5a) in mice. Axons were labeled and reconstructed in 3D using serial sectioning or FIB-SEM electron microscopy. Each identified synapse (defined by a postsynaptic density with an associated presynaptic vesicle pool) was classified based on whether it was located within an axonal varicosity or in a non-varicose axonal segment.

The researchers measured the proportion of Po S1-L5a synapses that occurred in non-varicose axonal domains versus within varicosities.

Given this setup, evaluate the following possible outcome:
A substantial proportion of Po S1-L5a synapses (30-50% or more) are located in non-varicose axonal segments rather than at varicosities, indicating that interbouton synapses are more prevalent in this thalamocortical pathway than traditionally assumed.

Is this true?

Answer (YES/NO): NO